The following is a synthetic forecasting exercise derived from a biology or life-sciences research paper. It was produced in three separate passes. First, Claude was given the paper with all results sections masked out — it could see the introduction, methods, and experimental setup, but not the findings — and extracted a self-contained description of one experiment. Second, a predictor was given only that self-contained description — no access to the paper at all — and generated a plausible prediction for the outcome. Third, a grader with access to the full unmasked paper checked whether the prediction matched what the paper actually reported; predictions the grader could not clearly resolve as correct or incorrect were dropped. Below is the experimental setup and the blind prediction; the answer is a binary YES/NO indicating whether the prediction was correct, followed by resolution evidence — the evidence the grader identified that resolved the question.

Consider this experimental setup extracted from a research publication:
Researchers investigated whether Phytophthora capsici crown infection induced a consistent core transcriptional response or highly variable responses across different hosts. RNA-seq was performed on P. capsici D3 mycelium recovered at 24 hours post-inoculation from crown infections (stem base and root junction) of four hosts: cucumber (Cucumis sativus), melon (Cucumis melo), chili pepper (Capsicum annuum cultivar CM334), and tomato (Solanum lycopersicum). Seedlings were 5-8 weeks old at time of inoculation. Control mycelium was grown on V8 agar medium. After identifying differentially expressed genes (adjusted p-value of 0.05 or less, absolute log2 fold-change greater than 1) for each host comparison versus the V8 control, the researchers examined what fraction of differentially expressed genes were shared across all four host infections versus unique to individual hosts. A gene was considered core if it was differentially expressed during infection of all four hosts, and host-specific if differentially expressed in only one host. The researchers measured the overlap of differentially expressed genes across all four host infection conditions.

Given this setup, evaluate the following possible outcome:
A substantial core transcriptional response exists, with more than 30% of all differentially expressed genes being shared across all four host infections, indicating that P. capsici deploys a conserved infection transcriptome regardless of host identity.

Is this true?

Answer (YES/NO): NO